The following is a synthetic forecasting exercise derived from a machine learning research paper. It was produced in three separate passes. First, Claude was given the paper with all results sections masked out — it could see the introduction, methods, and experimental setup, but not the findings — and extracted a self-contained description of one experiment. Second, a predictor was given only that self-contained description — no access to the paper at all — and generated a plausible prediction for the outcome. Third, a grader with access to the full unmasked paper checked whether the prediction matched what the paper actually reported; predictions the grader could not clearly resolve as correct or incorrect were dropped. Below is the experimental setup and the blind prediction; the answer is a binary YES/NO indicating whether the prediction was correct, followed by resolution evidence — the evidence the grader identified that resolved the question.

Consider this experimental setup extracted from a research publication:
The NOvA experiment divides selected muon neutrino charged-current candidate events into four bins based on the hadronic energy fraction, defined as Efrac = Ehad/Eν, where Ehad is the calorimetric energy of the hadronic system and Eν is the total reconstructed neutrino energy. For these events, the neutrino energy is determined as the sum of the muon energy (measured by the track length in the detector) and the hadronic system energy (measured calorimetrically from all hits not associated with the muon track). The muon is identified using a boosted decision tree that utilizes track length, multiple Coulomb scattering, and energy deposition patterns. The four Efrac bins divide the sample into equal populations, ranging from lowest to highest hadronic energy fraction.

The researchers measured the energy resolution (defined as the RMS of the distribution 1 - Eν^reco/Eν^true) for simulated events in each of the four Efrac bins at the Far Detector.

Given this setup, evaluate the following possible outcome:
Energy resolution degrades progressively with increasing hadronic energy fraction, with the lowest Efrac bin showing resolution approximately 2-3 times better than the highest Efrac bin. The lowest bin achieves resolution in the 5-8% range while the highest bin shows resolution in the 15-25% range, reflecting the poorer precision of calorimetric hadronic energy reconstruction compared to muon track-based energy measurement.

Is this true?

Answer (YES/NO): NO